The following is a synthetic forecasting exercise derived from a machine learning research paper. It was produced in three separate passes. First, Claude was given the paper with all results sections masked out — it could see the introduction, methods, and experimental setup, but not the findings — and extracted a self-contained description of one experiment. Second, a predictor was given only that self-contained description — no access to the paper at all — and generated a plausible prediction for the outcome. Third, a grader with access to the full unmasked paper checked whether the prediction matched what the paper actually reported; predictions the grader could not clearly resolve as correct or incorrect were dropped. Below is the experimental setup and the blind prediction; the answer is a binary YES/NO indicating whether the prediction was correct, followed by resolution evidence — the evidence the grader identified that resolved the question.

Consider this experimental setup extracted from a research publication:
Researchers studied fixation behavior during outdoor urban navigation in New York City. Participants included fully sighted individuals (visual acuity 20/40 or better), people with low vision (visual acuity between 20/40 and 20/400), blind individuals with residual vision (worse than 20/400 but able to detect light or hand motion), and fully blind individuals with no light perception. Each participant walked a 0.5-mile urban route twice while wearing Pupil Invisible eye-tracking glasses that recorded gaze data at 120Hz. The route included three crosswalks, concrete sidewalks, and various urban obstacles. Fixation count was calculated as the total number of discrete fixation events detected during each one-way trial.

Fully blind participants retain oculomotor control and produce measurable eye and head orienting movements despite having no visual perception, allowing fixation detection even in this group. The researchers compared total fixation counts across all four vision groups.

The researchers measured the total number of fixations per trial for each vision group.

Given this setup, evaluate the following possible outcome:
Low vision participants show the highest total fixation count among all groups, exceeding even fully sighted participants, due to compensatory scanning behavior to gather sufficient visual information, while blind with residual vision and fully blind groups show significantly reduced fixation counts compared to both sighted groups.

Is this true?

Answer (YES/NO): NO